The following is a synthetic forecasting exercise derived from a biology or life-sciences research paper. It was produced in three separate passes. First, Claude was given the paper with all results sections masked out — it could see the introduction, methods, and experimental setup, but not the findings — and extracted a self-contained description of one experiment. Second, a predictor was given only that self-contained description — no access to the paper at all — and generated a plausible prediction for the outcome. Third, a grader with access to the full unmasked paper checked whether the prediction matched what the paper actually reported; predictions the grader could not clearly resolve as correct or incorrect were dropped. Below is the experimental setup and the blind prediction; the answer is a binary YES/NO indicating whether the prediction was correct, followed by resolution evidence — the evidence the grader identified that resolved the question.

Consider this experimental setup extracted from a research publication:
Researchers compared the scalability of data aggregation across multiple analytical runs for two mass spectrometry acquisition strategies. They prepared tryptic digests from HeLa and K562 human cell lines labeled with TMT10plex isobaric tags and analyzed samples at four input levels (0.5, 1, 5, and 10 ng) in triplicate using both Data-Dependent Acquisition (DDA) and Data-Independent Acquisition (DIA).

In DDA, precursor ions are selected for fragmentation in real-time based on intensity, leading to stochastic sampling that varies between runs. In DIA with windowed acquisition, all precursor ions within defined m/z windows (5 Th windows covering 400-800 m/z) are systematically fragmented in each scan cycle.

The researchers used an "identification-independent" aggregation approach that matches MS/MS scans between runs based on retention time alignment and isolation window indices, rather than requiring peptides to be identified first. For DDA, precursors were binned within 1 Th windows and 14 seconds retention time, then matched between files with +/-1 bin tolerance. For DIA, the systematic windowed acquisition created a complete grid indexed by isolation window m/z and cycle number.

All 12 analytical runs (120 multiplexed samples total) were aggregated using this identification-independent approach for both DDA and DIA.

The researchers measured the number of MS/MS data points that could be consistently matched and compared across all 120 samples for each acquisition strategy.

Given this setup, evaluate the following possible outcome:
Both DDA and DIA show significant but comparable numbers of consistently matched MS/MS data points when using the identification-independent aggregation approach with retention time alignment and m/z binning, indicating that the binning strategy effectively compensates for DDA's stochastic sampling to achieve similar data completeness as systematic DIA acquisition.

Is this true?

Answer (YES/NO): NO